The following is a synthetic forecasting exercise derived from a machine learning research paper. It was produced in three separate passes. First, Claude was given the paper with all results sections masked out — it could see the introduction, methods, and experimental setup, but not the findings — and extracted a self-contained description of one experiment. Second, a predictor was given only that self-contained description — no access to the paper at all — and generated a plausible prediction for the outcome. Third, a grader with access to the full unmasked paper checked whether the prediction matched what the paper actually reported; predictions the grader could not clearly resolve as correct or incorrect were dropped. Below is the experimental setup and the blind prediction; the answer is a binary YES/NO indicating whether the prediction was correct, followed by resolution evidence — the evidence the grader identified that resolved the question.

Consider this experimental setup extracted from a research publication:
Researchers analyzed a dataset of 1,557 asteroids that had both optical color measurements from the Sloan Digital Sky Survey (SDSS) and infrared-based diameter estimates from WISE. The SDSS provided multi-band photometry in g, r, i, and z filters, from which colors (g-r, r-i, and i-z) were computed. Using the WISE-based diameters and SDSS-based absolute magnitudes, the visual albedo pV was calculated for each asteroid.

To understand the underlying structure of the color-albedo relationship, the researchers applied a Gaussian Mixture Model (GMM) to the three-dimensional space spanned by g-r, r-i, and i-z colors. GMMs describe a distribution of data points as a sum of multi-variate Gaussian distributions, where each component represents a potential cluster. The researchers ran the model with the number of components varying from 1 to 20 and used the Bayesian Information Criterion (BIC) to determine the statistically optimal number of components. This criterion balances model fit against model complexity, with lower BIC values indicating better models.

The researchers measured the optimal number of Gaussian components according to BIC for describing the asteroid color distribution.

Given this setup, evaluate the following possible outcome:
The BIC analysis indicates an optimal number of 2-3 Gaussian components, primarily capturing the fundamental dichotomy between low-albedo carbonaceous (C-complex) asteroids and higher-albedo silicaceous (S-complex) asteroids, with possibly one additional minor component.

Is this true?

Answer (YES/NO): NO